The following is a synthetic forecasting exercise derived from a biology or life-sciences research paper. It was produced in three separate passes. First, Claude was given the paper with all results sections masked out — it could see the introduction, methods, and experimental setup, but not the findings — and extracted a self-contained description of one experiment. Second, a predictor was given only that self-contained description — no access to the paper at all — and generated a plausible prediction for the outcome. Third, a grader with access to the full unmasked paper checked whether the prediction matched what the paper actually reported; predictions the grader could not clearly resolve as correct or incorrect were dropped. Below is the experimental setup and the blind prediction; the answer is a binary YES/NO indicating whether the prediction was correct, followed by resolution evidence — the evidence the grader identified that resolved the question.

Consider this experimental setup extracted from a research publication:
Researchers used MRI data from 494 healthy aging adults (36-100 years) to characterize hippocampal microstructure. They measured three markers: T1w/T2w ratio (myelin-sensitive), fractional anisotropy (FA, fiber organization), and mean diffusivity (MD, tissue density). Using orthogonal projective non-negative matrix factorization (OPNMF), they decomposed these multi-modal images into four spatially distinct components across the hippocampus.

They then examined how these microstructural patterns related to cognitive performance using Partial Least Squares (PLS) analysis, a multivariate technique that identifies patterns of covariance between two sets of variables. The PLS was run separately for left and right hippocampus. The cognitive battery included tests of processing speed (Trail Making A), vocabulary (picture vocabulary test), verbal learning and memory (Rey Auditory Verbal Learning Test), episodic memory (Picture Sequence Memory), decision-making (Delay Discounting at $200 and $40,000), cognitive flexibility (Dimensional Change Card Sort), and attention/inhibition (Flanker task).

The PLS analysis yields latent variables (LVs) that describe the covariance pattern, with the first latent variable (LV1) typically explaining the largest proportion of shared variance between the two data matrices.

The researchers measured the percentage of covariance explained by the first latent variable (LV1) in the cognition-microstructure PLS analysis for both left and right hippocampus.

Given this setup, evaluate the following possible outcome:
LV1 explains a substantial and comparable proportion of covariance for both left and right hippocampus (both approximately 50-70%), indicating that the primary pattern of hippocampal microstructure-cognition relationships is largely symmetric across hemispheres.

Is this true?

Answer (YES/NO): NO